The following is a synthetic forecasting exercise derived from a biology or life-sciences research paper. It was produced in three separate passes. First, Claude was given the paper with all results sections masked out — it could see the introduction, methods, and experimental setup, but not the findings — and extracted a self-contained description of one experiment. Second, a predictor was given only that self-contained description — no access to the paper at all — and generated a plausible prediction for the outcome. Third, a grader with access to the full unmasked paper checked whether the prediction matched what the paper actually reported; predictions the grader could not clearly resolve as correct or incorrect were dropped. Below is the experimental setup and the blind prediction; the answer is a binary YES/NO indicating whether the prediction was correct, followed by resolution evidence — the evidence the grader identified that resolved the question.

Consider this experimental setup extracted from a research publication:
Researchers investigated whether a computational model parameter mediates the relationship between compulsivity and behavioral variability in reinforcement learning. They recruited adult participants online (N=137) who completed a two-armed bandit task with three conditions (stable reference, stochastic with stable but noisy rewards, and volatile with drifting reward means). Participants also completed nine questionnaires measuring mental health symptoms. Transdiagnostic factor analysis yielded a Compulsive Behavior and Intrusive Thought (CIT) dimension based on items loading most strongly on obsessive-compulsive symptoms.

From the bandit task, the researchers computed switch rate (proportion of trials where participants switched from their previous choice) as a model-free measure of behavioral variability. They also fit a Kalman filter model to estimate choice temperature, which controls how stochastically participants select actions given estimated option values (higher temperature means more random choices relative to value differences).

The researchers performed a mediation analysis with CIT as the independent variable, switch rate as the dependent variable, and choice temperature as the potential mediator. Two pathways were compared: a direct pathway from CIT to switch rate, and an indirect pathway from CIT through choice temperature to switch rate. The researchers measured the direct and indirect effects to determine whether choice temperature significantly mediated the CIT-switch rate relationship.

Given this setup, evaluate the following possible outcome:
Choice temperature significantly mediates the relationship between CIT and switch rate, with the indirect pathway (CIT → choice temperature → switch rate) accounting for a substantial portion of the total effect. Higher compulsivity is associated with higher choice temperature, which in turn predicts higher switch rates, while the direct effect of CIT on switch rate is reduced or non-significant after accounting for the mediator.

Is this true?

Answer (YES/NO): YES